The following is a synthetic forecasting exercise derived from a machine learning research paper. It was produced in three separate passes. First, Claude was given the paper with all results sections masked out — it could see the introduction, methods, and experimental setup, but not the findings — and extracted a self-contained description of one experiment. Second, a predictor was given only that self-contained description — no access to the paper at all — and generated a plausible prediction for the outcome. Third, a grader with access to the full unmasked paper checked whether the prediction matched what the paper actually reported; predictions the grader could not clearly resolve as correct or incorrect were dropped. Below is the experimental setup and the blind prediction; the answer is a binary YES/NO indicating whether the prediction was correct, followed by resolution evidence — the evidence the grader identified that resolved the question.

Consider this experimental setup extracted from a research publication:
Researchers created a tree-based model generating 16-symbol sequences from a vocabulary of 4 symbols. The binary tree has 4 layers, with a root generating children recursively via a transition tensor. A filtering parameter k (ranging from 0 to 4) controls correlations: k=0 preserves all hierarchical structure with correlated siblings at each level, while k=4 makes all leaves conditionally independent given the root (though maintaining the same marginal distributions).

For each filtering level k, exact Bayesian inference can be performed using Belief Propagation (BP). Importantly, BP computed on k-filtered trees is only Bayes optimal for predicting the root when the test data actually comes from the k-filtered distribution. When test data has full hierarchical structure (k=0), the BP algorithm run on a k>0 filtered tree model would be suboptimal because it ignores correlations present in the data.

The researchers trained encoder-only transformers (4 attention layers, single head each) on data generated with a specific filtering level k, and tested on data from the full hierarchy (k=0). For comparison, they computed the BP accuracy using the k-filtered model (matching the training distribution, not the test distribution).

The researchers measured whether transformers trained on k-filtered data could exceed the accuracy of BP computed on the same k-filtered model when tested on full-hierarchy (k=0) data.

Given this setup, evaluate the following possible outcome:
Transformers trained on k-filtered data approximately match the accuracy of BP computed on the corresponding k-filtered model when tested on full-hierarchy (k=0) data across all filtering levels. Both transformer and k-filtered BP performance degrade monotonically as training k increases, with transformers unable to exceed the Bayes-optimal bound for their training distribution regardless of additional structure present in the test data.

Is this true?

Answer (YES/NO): YES